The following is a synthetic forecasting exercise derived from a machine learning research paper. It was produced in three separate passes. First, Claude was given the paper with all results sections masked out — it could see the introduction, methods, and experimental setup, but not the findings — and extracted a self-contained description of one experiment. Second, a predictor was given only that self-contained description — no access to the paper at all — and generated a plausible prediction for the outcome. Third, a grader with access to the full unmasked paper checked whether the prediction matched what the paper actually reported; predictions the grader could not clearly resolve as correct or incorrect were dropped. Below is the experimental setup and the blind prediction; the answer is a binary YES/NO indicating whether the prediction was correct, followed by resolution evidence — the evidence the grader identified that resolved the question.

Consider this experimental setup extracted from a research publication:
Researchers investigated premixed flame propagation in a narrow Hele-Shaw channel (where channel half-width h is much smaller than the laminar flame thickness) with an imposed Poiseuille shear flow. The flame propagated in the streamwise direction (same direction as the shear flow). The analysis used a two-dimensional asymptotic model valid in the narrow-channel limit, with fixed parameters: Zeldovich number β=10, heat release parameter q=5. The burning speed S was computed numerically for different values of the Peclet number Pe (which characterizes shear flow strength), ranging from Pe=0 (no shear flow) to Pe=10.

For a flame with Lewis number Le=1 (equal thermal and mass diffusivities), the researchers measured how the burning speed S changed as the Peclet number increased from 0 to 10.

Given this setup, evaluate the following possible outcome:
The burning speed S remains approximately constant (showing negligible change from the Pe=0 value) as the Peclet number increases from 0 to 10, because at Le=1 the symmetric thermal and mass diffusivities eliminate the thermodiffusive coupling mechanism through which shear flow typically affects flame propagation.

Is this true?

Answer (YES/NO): NO